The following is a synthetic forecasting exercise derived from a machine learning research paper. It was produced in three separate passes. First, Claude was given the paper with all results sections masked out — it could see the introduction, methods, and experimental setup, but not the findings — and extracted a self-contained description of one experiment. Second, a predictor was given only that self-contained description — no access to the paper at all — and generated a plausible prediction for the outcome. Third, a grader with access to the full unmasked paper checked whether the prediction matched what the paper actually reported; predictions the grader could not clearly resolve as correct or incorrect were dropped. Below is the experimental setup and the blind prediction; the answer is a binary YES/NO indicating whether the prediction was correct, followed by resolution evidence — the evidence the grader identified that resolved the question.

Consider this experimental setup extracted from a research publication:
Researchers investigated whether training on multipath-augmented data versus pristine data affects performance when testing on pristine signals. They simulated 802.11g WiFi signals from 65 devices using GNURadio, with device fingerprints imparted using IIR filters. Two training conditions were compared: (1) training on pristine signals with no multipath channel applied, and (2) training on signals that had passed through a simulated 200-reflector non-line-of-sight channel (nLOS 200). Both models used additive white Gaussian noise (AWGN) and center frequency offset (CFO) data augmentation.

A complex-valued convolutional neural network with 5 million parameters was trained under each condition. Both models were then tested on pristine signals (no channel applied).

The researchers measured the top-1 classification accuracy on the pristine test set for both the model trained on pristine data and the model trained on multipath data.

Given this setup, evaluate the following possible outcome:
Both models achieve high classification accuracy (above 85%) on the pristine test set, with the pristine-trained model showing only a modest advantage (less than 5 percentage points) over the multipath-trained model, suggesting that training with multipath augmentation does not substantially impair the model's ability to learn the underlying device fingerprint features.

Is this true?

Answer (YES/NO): NO